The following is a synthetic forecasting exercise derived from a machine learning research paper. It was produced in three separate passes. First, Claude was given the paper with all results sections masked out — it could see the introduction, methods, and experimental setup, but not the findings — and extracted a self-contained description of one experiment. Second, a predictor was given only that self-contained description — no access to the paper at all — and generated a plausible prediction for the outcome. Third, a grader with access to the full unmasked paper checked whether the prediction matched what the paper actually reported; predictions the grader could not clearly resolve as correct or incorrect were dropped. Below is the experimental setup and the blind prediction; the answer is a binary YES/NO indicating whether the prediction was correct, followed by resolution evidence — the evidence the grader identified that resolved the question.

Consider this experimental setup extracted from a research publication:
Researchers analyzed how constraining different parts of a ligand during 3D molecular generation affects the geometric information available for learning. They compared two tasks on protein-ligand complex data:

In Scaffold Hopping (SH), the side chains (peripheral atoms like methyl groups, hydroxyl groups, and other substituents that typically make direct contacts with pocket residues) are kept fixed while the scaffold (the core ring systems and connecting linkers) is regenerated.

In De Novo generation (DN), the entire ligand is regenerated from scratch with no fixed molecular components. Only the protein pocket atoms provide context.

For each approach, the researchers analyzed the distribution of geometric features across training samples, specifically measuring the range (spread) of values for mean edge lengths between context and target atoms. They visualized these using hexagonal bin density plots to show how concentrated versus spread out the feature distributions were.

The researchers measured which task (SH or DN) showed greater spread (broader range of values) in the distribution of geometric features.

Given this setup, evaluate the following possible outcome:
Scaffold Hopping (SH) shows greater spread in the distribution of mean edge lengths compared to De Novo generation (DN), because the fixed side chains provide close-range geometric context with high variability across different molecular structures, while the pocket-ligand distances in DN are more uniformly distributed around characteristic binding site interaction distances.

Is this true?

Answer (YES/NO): YES